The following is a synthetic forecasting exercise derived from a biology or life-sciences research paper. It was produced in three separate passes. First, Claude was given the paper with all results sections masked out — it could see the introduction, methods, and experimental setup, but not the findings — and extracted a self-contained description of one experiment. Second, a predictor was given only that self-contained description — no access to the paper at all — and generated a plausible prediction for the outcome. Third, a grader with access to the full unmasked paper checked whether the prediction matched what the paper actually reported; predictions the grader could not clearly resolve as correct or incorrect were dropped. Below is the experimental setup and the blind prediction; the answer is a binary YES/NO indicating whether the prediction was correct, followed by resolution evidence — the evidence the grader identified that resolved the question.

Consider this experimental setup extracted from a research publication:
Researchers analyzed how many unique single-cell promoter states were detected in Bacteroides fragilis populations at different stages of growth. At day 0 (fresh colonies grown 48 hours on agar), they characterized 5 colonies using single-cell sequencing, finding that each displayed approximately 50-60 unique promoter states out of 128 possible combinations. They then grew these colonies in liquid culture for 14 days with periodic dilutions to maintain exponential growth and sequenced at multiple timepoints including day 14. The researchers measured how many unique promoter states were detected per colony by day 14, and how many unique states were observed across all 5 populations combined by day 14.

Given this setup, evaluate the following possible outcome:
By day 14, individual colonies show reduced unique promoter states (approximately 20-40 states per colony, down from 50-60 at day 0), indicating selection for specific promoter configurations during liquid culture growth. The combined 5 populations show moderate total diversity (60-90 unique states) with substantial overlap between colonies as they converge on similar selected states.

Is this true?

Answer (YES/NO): NO